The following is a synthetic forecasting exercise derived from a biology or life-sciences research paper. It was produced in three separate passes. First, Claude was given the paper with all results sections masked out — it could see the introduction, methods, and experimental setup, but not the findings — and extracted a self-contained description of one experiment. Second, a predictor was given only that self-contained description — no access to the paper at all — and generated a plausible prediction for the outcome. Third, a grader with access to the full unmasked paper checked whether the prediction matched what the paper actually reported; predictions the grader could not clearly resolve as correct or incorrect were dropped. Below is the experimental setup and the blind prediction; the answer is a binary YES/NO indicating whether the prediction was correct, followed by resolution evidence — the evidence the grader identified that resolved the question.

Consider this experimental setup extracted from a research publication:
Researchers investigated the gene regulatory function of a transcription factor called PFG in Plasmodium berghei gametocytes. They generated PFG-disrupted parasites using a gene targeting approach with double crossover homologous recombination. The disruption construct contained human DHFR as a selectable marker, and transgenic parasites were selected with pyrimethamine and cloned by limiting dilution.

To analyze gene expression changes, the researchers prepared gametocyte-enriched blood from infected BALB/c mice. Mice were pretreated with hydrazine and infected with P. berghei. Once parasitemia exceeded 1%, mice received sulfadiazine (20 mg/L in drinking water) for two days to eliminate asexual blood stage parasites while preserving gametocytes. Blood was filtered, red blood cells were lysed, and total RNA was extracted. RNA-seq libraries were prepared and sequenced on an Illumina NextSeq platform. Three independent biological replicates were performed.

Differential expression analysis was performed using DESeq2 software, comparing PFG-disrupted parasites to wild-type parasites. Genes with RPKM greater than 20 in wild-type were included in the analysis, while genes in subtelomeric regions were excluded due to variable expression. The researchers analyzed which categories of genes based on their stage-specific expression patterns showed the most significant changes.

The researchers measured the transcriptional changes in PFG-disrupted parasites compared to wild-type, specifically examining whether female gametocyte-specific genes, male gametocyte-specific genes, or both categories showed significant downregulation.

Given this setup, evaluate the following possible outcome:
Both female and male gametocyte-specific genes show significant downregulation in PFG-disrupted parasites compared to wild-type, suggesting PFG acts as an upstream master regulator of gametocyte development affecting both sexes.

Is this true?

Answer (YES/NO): NO